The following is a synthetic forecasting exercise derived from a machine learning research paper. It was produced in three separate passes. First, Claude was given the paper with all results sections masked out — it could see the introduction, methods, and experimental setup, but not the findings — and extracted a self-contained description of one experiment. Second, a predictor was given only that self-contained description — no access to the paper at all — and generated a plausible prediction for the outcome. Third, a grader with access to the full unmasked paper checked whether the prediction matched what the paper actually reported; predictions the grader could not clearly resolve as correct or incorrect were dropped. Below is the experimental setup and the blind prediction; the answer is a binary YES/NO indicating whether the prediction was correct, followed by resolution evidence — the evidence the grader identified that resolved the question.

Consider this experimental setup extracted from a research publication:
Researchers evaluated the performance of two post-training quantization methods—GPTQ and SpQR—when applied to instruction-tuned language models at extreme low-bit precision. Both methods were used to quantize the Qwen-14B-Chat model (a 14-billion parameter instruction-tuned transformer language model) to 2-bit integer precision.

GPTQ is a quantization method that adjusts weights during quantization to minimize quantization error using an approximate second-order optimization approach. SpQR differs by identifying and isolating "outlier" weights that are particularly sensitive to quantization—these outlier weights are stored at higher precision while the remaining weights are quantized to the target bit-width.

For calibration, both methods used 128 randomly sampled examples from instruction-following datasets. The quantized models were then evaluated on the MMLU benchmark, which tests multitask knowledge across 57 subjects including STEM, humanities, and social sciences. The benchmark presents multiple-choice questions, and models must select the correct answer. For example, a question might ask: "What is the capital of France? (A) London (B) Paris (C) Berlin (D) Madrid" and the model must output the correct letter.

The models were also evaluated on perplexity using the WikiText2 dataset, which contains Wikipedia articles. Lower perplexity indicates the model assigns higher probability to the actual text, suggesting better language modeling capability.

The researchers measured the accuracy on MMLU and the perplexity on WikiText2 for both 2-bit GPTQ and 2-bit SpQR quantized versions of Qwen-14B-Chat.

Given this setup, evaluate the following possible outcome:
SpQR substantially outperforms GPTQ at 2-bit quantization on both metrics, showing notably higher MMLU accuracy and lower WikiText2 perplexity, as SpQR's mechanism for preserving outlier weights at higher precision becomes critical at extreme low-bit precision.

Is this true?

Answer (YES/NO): YES